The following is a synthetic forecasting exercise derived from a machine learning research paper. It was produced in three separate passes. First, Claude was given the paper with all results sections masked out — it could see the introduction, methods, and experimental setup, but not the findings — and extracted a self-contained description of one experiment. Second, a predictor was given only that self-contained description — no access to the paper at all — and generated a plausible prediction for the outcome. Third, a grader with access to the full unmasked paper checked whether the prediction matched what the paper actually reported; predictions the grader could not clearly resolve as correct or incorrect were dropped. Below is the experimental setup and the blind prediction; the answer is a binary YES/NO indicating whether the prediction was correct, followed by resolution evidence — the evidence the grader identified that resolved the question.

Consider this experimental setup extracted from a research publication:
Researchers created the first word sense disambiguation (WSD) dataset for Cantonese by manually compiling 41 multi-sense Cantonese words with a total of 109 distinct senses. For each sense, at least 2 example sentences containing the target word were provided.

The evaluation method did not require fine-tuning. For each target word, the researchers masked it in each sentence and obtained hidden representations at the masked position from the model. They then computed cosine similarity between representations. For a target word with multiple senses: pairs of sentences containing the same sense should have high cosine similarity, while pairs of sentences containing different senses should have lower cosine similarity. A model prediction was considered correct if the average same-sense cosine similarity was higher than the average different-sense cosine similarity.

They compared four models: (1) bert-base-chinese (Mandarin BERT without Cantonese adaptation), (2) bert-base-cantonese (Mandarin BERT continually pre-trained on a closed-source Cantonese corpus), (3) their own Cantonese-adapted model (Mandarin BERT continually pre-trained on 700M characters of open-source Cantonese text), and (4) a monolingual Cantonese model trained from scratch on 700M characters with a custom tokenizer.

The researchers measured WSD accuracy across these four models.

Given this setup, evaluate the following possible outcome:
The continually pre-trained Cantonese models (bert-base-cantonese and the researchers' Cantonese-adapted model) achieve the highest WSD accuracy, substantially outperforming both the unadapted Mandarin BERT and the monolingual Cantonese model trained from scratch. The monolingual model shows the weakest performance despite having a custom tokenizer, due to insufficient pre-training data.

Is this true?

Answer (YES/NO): YES